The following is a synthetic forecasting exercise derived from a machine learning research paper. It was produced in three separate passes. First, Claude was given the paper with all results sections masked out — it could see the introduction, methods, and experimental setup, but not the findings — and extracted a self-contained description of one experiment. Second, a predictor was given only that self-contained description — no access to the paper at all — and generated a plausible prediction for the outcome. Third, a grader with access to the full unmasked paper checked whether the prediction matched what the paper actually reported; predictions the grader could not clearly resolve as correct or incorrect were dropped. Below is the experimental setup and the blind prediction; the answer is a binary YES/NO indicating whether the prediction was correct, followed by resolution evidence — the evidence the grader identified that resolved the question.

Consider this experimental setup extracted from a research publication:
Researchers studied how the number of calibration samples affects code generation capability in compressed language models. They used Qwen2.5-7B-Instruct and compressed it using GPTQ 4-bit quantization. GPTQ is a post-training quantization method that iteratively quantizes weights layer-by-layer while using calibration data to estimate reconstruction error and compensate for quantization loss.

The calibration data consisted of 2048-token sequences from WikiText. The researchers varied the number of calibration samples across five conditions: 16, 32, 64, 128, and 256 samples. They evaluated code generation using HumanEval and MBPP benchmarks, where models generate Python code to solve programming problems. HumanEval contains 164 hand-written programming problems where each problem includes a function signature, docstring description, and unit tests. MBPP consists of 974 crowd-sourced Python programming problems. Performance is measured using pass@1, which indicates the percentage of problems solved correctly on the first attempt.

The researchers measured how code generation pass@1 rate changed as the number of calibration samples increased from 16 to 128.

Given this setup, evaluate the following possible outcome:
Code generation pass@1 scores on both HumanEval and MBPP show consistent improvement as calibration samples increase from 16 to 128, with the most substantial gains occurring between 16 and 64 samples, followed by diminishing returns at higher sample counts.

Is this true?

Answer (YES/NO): NO